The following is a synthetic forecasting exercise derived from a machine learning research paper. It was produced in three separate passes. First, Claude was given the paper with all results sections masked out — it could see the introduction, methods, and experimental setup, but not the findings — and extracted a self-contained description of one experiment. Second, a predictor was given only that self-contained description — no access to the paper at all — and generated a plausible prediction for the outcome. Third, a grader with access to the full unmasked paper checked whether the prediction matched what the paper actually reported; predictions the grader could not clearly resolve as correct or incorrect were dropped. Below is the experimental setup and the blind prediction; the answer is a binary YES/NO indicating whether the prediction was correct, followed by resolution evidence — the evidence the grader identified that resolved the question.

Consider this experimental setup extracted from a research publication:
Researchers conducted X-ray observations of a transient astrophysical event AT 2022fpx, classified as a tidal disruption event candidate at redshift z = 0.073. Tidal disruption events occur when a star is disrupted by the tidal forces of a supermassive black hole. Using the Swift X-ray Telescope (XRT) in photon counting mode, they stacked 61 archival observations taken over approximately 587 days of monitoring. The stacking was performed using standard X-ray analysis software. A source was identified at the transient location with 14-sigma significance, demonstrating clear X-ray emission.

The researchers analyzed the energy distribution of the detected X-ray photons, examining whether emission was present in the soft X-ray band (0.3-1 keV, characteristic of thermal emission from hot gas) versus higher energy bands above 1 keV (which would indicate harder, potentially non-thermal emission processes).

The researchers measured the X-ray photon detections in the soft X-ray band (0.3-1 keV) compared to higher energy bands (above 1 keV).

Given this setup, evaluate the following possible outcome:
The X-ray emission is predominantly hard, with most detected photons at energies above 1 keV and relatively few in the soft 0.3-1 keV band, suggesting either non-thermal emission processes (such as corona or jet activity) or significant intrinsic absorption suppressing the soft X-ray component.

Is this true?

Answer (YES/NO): NO